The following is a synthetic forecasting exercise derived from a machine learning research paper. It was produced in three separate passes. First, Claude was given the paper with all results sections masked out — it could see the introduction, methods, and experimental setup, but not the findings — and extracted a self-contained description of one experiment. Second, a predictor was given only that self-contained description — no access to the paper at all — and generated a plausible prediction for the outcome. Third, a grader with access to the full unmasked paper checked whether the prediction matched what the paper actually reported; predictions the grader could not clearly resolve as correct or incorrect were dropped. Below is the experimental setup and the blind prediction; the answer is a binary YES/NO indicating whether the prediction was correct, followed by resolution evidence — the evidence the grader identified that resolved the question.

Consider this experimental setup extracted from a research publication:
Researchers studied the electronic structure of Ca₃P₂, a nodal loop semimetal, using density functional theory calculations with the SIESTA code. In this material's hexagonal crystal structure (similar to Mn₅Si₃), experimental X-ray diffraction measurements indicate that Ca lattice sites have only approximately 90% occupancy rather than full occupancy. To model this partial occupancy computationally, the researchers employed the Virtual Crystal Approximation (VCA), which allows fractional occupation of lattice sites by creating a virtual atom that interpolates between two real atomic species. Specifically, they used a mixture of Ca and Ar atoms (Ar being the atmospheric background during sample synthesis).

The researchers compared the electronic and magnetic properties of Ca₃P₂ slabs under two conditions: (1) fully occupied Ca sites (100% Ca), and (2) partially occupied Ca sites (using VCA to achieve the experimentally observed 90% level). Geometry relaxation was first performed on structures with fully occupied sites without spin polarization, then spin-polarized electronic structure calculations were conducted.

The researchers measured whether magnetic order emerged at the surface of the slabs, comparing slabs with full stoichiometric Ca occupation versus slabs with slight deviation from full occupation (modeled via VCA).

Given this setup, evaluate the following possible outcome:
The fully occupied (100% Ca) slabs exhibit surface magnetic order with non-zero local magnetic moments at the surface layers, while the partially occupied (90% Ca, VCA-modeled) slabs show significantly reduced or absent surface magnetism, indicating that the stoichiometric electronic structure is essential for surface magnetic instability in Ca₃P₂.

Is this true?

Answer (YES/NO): NO